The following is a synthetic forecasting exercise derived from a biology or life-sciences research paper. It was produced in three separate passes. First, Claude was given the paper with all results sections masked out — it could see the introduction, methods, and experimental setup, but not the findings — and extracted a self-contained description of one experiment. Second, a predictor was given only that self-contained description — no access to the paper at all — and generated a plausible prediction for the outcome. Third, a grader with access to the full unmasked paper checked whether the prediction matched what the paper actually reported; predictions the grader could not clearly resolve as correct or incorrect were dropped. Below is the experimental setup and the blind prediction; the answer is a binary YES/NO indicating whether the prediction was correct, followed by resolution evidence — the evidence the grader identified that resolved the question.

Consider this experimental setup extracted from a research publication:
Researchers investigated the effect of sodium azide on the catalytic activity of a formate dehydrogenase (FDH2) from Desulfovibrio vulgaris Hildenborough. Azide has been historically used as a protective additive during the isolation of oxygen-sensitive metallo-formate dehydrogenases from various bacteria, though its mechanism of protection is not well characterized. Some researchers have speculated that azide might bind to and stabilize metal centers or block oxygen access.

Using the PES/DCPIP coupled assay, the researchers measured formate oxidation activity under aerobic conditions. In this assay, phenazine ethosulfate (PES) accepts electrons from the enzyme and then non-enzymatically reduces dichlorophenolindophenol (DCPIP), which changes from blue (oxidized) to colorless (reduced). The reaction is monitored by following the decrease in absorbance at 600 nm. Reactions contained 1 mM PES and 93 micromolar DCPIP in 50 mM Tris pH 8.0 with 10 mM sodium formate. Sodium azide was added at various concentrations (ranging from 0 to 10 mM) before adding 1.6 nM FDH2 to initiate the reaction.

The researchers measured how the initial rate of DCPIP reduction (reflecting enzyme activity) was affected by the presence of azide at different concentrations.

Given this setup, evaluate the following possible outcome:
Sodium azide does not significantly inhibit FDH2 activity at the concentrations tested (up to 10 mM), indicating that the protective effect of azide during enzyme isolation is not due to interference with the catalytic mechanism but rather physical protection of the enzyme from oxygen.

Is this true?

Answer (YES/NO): NO